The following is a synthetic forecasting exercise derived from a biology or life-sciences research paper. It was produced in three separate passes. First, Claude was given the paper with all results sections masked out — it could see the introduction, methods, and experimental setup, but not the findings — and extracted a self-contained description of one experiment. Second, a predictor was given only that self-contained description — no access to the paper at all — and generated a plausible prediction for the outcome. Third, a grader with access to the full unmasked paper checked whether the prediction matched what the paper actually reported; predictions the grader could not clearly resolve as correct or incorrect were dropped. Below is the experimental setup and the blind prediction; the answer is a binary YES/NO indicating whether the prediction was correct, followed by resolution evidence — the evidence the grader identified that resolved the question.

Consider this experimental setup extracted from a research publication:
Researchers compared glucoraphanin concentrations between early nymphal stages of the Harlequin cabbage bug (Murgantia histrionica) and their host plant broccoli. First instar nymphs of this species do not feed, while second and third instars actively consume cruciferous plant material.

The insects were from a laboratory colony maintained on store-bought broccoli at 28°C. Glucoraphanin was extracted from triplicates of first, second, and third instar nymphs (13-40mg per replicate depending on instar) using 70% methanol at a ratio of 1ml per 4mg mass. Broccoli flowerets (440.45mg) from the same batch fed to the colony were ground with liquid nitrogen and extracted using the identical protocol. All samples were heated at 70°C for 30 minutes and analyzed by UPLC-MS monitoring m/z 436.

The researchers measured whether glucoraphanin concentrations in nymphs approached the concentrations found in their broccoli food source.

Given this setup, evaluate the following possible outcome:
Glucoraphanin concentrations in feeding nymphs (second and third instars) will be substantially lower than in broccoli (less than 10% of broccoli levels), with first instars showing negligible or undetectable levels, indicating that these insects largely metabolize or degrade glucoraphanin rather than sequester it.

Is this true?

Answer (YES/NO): NO